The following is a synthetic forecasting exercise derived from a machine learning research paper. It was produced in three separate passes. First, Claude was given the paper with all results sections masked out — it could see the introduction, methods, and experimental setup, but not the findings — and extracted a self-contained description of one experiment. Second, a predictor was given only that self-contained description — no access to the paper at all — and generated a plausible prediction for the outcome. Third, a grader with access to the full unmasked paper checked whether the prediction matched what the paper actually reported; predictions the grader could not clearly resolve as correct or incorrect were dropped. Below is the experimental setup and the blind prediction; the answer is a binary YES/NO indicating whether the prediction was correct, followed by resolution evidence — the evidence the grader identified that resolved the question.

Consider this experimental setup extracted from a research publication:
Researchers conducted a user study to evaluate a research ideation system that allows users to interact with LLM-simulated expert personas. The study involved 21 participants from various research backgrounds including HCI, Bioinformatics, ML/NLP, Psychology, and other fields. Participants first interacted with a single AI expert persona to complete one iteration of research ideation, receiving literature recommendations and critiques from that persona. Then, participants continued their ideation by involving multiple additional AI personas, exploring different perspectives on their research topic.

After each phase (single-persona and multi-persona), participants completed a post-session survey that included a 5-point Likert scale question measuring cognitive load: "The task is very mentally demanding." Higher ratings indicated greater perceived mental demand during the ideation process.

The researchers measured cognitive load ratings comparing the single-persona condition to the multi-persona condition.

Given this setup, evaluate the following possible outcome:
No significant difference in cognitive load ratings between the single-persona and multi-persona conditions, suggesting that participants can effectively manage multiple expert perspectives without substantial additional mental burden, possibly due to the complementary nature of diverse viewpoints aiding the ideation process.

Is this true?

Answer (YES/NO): YES